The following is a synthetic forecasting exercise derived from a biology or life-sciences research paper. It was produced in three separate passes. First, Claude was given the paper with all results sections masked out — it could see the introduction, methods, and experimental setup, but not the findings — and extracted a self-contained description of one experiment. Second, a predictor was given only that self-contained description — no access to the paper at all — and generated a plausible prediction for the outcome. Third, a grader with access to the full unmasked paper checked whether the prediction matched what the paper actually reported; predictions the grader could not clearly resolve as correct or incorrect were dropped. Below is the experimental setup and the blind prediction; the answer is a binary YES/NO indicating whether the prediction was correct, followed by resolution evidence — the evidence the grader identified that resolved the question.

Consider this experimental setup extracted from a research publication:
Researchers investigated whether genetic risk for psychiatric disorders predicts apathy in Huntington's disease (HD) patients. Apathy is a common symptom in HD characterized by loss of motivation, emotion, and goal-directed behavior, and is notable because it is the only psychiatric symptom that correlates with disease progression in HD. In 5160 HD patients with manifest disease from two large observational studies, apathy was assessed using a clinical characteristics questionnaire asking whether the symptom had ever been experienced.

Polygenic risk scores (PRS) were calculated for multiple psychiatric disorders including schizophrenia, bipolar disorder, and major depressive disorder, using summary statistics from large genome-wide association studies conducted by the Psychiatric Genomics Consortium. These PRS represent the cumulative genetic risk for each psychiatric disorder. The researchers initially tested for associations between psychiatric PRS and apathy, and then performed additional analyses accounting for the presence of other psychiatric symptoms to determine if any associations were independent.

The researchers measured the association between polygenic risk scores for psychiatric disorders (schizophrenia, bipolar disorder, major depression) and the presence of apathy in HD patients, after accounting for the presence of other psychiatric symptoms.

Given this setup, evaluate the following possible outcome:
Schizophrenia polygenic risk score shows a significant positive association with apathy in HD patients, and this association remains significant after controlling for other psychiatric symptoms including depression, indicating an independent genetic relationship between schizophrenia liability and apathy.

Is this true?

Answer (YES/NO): NO